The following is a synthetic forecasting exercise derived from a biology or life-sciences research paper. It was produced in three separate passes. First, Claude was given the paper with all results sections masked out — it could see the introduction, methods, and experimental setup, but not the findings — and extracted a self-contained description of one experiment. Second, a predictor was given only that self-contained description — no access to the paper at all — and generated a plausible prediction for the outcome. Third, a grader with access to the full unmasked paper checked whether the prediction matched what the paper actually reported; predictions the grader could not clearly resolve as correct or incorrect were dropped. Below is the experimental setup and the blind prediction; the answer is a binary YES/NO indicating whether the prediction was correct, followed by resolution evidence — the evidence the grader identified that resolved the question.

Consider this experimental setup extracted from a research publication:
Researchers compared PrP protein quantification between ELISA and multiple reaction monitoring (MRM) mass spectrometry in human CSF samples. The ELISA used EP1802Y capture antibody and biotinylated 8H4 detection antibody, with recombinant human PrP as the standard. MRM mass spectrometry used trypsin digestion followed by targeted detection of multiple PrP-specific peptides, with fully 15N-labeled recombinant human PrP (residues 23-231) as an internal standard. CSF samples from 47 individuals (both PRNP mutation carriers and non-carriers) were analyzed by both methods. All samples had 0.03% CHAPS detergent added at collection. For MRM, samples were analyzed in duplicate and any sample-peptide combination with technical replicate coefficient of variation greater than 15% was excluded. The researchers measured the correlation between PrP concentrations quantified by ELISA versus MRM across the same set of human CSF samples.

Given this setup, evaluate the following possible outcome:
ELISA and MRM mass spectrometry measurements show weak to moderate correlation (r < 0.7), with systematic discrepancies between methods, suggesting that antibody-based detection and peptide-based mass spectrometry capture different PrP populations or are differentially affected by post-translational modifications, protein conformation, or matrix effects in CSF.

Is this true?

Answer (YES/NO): NO